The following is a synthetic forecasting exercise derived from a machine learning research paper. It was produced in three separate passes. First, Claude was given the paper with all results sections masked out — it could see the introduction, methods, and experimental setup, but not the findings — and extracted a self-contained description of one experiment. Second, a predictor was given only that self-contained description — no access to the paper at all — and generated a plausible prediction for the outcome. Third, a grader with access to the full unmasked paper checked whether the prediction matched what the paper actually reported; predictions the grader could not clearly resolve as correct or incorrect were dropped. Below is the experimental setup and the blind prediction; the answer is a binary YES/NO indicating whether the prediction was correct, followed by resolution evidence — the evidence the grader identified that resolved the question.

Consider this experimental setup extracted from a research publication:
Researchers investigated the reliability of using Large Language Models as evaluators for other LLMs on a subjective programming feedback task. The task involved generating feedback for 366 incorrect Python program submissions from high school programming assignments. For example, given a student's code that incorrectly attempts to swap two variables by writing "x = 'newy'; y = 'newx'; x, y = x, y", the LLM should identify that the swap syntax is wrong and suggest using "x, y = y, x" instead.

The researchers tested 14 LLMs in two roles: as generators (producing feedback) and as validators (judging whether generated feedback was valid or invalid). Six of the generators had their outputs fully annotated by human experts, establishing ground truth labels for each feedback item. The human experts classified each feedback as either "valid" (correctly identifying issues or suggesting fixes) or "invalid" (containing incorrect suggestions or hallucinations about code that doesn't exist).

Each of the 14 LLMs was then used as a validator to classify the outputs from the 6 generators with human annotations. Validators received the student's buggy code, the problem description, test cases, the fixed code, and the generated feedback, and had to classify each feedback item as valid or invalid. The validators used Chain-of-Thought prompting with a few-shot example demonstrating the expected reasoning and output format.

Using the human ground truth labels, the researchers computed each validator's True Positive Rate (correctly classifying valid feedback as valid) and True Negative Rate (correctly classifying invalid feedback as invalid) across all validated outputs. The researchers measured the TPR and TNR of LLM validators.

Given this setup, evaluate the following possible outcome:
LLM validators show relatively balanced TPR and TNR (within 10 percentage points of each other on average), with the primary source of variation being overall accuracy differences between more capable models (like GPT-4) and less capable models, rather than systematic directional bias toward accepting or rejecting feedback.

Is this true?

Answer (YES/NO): NO